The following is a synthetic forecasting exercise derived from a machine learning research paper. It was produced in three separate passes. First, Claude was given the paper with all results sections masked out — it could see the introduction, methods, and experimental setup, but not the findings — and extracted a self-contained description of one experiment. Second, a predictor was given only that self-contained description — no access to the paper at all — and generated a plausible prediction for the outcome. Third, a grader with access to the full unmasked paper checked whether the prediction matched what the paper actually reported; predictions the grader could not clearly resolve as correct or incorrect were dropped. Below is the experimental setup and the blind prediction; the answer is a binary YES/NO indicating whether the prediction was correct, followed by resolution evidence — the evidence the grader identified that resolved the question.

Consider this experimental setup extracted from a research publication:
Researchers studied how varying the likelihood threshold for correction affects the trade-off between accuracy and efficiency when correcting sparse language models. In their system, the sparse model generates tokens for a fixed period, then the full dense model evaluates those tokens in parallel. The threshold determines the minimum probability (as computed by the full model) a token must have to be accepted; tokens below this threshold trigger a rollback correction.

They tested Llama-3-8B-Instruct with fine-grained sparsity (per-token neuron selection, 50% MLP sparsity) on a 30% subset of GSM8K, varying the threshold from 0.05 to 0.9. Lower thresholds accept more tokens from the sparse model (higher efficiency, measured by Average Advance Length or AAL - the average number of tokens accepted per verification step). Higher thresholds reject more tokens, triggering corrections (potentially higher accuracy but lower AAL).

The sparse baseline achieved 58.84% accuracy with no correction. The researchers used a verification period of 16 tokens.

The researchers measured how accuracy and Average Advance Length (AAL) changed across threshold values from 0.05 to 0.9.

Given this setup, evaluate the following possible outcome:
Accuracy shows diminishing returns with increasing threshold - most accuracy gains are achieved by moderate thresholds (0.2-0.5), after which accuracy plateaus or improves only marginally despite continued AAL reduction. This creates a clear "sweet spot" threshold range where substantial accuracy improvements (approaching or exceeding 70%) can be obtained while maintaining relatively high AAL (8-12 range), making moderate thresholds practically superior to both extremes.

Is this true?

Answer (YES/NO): NO